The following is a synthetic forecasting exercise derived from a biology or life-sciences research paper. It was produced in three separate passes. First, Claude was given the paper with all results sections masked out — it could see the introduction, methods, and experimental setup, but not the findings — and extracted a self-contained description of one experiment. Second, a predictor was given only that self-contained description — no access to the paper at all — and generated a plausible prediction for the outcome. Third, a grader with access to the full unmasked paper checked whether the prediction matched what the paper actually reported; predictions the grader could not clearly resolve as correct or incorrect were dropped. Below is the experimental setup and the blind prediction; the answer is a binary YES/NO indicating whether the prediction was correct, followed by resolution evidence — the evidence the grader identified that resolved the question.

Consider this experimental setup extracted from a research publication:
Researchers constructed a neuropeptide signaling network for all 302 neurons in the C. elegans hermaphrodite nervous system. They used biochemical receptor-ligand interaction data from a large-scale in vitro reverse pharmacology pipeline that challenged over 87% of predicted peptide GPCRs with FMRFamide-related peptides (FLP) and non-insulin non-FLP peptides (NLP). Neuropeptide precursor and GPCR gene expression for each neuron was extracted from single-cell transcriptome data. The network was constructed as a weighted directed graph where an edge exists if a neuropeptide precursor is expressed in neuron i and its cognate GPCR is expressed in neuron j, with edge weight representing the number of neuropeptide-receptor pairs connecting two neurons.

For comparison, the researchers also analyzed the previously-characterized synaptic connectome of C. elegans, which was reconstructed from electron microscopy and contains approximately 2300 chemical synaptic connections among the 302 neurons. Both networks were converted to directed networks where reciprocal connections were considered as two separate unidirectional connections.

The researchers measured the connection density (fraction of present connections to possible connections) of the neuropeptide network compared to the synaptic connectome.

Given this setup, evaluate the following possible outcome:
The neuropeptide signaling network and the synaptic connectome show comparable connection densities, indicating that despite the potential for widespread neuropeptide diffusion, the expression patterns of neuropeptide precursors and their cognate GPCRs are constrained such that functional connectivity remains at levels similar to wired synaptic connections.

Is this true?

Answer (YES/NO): NO